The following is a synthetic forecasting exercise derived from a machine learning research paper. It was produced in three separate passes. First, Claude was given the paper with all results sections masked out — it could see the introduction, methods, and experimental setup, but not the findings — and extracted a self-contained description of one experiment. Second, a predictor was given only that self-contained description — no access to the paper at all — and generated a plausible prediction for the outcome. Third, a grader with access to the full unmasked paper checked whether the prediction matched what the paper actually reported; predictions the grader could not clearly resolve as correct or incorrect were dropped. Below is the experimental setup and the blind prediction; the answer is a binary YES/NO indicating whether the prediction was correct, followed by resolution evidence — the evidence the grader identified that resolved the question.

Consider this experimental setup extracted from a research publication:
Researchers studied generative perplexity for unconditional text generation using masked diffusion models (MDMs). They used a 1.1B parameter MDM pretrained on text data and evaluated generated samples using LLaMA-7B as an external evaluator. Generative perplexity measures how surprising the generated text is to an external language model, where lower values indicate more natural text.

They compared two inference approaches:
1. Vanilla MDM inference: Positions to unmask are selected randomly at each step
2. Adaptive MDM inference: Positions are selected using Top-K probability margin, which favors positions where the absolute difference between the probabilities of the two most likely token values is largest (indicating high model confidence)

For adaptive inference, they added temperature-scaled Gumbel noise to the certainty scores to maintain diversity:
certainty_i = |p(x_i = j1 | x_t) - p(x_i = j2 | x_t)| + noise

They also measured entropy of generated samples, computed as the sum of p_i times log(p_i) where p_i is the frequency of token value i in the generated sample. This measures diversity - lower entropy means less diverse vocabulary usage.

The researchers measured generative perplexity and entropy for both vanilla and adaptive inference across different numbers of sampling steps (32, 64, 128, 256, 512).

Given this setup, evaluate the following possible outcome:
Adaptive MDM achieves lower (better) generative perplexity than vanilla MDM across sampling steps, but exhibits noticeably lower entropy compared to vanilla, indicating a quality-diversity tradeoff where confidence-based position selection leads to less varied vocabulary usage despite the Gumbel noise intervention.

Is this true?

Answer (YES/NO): NO